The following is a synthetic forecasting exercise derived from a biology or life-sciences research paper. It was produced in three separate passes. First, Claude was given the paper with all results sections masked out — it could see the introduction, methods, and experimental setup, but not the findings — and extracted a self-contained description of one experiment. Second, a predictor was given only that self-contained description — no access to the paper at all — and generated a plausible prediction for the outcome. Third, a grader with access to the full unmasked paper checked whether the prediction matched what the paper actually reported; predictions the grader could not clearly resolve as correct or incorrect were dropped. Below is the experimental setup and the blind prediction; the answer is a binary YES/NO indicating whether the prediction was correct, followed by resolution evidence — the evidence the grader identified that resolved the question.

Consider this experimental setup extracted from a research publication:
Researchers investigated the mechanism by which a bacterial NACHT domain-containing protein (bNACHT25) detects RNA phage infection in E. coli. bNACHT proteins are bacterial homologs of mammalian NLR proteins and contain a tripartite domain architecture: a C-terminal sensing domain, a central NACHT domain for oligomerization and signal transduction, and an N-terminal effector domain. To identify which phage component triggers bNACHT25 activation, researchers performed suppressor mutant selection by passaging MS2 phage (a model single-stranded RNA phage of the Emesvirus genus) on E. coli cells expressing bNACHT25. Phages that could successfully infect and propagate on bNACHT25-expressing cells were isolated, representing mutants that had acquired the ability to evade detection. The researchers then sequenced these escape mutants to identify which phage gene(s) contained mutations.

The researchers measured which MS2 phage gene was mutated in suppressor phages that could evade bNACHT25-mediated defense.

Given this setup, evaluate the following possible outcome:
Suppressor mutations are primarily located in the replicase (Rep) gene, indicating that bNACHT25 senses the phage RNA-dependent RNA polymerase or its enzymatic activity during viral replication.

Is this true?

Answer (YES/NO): NO